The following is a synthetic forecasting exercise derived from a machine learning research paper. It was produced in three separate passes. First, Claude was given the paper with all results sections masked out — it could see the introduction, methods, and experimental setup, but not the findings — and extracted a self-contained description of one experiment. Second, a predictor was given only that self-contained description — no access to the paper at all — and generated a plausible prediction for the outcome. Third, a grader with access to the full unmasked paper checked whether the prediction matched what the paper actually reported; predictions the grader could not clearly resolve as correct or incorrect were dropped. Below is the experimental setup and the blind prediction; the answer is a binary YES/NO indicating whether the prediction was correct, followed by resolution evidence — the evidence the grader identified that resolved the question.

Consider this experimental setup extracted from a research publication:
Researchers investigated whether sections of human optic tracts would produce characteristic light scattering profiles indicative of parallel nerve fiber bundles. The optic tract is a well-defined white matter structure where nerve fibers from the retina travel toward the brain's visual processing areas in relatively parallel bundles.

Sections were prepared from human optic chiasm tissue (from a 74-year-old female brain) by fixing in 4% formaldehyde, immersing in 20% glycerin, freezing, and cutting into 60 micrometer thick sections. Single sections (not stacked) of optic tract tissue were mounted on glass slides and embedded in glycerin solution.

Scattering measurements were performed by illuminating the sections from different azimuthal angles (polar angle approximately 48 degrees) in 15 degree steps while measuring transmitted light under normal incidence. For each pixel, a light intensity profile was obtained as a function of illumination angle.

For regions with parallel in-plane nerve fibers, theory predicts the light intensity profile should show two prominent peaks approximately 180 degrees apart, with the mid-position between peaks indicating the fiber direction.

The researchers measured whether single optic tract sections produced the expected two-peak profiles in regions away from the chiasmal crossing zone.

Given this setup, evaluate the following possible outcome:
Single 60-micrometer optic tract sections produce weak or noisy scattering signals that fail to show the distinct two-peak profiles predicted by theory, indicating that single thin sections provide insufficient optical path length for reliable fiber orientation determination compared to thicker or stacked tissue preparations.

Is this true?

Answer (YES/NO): NO